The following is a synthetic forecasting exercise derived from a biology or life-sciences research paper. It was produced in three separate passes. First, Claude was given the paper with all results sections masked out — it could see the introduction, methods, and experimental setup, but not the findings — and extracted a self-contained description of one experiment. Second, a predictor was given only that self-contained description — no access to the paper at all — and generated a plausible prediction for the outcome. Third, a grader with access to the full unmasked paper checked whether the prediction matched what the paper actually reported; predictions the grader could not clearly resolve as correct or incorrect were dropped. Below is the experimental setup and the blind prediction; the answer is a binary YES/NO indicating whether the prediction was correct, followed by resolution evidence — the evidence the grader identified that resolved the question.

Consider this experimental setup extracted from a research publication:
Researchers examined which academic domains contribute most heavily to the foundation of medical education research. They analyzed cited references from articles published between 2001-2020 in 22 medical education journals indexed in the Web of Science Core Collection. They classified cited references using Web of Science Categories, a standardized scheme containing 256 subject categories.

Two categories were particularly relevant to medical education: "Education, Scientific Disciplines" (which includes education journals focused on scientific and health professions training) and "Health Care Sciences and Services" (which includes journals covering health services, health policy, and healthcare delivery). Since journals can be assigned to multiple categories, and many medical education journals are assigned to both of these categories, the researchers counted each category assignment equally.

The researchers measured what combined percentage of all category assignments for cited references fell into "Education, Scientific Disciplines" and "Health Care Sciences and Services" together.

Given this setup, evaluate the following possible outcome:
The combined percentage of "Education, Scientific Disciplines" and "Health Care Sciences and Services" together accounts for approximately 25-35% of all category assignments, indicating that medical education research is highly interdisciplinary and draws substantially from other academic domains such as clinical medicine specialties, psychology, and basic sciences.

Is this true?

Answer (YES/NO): NO